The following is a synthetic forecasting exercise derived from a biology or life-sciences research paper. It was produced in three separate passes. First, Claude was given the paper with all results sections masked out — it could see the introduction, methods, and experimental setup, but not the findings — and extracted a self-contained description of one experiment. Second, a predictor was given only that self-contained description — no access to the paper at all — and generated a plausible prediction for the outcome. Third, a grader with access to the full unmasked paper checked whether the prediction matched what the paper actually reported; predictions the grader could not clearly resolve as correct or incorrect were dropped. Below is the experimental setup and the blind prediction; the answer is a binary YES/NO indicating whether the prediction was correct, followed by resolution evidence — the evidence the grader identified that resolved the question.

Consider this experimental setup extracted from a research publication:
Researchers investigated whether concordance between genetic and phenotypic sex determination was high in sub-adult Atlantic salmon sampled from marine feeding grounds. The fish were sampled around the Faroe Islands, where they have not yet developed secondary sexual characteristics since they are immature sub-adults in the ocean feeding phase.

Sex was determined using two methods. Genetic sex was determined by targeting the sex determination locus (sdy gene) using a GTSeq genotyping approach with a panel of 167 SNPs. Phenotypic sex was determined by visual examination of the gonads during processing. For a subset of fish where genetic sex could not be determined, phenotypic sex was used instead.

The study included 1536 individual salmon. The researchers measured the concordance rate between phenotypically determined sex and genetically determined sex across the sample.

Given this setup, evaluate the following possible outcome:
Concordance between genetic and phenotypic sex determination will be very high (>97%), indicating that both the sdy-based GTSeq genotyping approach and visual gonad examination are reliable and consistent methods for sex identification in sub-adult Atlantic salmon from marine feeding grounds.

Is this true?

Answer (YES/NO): NO